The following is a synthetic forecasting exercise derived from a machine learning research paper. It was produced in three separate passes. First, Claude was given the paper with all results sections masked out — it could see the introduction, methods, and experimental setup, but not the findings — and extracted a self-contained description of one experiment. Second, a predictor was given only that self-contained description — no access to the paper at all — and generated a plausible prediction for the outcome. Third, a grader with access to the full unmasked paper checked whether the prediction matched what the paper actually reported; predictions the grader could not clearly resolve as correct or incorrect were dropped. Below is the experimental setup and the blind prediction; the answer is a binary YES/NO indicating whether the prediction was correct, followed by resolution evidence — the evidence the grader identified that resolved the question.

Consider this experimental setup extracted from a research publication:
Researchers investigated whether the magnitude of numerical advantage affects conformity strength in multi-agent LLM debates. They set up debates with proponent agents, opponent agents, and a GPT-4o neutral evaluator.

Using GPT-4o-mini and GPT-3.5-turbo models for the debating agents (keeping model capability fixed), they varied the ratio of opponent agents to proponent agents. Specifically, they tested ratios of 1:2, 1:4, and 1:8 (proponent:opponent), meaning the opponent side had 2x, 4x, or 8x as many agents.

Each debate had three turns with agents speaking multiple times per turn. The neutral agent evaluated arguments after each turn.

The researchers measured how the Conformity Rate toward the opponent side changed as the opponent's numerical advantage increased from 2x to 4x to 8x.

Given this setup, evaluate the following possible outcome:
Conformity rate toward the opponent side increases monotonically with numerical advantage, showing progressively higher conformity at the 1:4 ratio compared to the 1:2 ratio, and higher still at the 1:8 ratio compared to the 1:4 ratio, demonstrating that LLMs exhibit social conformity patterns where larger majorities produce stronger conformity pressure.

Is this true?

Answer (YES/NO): YES